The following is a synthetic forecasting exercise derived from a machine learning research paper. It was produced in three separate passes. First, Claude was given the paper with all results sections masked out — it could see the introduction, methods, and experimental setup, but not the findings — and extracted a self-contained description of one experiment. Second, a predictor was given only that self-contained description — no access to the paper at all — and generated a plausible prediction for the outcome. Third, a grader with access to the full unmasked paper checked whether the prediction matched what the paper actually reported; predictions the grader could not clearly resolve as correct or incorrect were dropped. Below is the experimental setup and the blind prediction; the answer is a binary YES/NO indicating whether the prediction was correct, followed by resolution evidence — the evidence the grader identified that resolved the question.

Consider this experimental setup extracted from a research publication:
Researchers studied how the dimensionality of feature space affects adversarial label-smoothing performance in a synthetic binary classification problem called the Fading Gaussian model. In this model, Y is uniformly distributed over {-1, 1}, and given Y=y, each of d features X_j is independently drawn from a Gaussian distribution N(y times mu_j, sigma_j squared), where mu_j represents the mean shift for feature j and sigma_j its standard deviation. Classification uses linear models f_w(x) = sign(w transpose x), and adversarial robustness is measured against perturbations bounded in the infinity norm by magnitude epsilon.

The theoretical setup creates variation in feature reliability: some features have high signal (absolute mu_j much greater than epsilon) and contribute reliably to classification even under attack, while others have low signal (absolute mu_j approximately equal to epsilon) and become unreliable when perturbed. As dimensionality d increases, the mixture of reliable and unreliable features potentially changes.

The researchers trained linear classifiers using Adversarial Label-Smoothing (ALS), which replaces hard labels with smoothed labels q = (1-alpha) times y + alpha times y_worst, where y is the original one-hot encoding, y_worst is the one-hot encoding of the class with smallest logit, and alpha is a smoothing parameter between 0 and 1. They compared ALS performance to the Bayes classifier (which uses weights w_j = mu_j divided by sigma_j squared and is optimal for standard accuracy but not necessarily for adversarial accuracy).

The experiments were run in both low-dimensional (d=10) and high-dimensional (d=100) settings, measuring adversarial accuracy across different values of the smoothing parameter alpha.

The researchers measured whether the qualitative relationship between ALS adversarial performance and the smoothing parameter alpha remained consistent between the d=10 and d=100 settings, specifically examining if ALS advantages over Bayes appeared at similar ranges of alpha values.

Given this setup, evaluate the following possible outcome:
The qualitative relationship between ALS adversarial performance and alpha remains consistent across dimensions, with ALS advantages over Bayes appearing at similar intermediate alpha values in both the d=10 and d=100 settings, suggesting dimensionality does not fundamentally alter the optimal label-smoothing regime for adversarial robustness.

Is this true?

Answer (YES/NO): NO